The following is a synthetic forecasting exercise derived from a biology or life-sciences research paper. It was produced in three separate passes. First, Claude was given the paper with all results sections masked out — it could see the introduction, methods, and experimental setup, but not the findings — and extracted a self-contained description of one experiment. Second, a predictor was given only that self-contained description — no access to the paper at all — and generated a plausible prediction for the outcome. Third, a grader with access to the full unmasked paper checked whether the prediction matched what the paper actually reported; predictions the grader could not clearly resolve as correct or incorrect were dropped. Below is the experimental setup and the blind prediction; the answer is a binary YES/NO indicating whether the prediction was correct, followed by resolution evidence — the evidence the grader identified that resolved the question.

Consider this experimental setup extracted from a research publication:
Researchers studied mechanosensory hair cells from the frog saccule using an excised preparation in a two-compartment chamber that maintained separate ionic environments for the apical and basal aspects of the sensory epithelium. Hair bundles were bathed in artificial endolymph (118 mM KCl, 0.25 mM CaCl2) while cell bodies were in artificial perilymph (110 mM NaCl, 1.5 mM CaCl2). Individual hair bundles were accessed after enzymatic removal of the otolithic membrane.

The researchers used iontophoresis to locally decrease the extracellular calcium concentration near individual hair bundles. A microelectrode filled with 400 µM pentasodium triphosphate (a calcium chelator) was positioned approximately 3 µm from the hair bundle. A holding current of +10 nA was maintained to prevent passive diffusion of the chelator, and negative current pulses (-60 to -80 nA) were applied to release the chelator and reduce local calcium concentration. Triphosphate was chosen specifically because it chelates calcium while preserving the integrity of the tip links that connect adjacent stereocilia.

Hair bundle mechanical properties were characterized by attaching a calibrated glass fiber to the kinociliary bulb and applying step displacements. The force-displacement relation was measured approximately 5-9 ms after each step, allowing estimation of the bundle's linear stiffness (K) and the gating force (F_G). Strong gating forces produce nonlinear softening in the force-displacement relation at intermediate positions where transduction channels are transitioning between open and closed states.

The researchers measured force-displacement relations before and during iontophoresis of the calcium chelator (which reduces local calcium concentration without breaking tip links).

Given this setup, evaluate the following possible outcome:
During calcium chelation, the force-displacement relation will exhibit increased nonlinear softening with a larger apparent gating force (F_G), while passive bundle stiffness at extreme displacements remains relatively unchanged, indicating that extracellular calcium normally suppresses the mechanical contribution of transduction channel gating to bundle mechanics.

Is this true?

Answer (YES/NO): NO